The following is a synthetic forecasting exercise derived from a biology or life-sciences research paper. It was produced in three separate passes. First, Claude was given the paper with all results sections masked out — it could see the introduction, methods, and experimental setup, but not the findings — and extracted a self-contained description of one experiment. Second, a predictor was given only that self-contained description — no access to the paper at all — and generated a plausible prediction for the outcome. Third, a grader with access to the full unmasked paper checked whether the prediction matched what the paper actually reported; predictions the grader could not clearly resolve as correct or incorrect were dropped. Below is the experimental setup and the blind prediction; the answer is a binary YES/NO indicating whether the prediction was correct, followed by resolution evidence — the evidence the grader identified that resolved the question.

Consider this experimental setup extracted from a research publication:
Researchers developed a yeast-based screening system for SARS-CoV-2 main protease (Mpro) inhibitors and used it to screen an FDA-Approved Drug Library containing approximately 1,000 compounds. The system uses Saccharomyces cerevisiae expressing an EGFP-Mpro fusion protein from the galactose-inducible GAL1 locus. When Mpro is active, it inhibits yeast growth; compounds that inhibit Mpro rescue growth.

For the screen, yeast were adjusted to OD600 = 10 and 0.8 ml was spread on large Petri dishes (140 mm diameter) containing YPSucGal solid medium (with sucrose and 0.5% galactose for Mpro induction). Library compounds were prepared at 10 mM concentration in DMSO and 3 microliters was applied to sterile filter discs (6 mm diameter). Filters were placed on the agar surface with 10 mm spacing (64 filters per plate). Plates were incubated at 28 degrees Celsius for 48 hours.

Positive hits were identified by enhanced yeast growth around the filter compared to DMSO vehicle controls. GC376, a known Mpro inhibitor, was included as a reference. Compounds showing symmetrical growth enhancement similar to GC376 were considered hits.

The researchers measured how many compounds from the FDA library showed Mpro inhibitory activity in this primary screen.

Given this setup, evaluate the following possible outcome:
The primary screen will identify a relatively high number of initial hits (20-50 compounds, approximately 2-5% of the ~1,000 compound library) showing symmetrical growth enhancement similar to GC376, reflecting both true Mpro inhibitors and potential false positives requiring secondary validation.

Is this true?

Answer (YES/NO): NO